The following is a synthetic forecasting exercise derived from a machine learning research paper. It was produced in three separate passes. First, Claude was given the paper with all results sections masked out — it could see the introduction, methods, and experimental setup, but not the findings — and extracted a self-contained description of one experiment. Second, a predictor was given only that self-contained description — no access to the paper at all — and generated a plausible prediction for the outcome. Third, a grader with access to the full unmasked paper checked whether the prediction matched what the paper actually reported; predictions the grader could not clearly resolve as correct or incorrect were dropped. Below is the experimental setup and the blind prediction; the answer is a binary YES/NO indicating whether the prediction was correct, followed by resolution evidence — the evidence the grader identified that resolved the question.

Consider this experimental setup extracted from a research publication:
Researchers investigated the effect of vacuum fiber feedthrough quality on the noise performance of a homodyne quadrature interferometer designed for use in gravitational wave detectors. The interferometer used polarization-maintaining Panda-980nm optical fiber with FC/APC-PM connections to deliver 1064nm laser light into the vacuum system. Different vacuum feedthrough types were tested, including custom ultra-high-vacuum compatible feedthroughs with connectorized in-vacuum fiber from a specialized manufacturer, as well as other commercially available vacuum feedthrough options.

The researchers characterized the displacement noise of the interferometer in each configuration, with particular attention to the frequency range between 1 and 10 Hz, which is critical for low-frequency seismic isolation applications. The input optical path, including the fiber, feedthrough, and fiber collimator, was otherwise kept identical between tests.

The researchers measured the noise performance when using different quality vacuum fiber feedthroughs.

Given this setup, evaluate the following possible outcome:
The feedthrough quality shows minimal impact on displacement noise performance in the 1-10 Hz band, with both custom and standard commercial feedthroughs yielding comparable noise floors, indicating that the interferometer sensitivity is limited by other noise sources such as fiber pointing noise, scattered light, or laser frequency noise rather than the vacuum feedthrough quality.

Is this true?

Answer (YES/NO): NO